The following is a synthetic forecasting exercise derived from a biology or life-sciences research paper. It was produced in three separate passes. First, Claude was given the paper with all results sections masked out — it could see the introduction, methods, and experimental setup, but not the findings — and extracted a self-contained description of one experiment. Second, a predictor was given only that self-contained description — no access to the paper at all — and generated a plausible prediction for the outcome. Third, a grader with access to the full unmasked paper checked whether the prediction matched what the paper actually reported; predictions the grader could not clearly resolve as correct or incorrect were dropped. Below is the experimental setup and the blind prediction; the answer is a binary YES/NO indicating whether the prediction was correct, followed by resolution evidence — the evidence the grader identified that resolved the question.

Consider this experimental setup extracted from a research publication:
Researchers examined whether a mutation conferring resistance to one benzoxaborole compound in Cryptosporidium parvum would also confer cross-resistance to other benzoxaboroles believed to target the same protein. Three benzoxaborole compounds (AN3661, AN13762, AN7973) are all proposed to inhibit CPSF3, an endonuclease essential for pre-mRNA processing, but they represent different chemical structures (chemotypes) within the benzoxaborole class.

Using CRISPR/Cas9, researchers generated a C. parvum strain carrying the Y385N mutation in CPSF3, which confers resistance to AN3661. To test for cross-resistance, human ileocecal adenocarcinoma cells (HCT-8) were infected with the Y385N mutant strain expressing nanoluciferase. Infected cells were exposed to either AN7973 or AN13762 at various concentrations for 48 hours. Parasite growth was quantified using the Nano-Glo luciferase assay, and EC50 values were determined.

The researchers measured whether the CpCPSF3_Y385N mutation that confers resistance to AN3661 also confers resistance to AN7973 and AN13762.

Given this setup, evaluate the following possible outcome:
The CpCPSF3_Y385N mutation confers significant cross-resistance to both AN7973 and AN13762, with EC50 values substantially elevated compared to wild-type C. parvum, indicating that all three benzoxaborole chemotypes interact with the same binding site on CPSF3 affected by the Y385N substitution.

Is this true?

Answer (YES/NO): NO